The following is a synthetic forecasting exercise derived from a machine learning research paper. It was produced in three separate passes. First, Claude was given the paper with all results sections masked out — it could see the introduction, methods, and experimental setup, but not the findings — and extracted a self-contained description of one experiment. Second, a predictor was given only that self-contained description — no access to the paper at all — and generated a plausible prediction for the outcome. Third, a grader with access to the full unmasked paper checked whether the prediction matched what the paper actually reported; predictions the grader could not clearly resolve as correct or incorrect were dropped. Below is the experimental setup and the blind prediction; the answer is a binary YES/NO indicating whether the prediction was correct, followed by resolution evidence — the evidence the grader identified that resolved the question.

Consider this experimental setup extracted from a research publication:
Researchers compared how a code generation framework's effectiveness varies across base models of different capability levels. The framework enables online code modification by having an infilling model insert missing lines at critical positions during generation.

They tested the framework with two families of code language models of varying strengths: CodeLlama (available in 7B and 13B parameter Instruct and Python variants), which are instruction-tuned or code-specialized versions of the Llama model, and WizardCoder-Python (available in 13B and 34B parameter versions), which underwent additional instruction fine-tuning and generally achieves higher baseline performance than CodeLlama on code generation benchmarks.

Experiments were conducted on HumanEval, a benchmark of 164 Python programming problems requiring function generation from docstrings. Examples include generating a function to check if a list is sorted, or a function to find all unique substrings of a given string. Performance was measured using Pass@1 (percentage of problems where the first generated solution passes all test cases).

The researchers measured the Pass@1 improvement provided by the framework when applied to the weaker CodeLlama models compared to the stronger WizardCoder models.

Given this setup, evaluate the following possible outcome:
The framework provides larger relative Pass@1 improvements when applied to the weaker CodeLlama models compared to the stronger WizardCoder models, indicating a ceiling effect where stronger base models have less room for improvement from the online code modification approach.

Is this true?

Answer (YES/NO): YES